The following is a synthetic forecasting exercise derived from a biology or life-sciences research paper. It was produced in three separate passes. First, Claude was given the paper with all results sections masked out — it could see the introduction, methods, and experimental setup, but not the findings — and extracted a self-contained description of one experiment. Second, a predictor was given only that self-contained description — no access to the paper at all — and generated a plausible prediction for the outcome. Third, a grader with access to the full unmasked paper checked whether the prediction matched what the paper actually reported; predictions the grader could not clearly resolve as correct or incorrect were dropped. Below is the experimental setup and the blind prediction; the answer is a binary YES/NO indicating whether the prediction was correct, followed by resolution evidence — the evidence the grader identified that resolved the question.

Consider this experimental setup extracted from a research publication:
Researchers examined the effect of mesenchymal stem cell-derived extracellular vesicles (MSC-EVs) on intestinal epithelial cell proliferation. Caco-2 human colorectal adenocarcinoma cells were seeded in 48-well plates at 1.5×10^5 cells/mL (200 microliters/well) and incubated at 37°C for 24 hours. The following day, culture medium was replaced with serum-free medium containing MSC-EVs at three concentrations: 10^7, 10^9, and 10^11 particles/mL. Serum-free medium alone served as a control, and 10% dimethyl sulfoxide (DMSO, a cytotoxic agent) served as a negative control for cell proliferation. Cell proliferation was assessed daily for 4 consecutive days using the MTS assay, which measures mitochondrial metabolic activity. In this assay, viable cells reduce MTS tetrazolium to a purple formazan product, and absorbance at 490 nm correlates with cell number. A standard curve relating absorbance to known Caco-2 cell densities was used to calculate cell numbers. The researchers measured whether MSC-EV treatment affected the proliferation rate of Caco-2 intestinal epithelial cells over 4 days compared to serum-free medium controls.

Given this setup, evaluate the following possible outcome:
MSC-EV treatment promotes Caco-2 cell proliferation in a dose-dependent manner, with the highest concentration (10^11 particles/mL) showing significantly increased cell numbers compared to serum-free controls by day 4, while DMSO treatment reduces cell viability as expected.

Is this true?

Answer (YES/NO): NO